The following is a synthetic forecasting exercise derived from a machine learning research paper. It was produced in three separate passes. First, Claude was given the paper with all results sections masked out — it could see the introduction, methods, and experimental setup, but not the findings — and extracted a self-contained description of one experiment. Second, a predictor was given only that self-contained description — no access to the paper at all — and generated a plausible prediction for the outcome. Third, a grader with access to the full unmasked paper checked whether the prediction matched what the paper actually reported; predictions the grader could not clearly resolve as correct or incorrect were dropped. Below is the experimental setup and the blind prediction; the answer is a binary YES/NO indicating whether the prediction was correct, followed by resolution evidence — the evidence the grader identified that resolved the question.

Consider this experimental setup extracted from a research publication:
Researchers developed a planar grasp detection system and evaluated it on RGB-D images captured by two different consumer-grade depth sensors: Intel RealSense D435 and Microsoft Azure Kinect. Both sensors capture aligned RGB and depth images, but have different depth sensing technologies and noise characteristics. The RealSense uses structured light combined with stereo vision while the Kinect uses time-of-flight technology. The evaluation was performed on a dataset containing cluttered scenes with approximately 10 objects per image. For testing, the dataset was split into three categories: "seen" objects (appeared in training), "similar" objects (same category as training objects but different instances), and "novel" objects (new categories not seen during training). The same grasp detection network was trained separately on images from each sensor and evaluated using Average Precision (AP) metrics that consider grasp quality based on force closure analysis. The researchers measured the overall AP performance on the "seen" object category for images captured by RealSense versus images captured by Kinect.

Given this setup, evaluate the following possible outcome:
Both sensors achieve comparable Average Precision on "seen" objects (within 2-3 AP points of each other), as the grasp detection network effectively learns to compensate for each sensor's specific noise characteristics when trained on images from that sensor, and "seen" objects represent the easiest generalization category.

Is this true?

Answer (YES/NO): YES